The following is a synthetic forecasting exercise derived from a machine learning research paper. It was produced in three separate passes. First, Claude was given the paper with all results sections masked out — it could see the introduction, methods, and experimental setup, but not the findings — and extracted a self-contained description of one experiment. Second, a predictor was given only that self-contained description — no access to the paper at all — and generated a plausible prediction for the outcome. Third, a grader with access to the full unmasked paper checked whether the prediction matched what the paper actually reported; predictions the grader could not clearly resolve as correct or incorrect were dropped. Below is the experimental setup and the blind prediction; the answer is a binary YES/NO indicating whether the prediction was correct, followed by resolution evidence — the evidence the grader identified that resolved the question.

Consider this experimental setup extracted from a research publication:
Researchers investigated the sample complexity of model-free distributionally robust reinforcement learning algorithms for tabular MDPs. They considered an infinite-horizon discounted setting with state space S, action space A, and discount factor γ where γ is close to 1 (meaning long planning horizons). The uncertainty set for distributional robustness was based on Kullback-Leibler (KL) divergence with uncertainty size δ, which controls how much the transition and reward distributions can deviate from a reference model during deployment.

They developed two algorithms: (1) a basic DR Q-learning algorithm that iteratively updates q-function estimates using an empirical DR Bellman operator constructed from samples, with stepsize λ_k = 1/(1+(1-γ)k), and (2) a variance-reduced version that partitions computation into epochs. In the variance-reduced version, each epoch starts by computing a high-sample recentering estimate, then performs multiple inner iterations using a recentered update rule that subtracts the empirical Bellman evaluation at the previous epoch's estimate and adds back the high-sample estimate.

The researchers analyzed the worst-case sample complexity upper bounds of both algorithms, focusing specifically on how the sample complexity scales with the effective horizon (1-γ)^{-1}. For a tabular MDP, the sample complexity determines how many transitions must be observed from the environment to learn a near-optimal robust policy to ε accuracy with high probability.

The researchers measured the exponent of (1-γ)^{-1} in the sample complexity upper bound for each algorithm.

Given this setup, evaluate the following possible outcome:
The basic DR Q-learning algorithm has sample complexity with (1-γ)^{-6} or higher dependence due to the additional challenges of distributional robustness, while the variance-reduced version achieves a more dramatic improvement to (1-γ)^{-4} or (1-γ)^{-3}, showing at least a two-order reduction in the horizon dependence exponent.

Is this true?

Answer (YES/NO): NO